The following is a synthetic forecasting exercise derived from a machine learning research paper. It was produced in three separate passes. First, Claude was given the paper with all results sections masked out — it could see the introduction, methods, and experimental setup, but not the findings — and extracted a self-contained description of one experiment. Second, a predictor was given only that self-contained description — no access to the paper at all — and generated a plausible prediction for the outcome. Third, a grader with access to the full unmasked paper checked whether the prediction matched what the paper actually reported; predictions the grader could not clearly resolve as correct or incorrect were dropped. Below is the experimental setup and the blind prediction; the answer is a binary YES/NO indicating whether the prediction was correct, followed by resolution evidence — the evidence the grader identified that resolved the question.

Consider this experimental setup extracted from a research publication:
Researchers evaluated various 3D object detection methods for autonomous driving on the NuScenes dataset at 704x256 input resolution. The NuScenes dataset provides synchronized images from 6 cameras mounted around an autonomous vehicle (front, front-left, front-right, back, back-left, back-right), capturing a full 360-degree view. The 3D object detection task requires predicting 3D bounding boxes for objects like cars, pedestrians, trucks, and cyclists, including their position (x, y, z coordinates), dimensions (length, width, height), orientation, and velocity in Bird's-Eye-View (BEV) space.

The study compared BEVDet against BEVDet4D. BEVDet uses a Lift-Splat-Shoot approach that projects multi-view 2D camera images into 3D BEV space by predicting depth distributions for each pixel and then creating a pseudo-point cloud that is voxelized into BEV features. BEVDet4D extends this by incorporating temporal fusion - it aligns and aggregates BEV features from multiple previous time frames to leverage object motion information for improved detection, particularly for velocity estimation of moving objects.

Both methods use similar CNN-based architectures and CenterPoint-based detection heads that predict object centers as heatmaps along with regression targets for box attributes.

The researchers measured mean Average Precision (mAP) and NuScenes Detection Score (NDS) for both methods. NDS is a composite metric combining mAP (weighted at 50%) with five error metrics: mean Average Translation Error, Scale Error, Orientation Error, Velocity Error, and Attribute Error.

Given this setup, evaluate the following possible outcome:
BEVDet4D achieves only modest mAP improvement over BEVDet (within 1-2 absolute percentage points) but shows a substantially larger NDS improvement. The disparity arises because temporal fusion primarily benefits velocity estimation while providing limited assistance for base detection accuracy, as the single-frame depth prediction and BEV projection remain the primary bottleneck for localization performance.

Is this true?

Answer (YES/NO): NO